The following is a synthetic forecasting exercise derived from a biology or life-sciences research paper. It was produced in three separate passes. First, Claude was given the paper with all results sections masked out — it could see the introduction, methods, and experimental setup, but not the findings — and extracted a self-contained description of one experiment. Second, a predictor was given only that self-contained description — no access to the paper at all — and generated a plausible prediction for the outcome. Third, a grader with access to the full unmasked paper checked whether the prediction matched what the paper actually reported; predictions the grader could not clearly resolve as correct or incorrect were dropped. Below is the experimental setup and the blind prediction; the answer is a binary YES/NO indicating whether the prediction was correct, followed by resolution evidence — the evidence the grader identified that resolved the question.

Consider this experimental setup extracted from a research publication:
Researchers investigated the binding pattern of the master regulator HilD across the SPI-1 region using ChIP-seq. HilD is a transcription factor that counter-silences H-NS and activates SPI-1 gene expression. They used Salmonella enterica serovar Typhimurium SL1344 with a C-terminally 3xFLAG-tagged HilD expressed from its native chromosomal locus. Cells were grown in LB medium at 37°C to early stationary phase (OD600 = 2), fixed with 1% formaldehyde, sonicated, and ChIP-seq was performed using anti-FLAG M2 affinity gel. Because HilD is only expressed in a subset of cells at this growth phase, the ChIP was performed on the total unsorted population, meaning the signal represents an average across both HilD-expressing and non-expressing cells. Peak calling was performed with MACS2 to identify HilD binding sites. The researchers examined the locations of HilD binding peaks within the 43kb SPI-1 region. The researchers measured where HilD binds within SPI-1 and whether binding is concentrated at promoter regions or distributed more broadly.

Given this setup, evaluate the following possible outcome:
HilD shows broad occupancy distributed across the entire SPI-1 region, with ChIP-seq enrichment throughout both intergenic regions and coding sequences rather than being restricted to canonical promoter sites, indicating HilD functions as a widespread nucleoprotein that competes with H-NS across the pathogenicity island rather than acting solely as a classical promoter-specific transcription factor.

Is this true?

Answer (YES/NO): NO